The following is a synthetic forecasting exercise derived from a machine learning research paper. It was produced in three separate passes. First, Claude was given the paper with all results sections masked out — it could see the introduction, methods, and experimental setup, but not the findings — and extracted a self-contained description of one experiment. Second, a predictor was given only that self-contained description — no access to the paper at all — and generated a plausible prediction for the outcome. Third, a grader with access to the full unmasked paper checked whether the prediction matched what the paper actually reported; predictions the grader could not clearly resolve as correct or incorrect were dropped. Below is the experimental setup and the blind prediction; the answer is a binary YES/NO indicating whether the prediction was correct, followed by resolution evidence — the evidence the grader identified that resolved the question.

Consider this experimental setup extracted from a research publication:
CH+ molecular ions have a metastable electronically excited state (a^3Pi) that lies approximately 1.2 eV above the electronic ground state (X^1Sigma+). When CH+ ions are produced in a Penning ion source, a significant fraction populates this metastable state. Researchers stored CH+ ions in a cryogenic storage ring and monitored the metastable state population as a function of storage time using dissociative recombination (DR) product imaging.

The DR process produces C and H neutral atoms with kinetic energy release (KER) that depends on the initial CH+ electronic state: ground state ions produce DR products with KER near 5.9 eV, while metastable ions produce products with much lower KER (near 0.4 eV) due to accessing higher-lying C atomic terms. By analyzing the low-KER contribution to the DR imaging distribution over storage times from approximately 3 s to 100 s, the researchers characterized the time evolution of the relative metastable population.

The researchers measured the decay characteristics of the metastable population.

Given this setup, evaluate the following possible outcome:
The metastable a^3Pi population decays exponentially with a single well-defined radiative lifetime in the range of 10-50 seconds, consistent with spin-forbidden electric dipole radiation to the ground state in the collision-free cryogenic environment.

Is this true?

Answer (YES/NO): NO